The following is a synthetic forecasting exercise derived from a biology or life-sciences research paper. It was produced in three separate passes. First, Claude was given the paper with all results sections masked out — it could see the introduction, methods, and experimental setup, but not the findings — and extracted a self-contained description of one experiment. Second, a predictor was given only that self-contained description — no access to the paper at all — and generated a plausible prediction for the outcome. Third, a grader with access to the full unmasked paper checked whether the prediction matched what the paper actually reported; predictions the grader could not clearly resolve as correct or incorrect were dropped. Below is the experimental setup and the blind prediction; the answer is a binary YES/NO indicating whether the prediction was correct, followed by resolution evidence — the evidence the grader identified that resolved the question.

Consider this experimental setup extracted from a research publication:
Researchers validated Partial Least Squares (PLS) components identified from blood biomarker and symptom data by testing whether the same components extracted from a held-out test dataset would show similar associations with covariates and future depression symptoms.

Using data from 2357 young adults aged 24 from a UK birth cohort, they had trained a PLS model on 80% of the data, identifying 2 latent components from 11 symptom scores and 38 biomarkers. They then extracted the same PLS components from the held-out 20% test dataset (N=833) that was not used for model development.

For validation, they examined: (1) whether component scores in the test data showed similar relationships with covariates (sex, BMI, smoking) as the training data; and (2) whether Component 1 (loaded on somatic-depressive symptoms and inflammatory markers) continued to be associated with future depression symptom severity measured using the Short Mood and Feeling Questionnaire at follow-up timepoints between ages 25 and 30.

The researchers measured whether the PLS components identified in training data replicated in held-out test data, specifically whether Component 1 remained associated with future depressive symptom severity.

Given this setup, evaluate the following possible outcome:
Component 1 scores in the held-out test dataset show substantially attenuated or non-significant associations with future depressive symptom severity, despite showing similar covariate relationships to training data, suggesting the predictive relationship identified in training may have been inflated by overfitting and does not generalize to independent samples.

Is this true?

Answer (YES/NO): NO